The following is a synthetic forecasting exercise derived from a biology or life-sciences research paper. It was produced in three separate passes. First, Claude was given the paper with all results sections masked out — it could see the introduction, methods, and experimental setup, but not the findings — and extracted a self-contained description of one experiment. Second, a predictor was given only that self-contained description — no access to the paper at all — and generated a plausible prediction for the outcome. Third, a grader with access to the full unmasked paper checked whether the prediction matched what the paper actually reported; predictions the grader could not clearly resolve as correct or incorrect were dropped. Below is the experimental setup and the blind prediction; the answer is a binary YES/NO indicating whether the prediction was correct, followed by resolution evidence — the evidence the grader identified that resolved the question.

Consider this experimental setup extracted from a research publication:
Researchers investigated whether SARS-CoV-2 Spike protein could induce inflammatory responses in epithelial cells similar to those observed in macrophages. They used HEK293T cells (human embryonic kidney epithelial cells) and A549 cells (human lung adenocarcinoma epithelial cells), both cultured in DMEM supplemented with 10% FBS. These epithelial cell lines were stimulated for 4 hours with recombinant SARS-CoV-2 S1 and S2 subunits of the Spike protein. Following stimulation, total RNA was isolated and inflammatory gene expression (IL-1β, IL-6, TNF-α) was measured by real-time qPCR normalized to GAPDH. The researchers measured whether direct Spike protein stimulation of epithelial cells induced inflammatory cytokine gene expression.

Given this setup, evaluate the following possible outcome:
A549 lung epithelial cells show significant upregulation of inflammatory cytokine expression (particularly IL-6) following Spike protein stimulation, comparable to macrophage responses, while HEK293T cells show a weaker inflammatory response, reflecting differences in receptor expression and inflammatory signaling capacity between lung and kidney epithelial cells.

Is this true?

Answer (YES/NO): NO